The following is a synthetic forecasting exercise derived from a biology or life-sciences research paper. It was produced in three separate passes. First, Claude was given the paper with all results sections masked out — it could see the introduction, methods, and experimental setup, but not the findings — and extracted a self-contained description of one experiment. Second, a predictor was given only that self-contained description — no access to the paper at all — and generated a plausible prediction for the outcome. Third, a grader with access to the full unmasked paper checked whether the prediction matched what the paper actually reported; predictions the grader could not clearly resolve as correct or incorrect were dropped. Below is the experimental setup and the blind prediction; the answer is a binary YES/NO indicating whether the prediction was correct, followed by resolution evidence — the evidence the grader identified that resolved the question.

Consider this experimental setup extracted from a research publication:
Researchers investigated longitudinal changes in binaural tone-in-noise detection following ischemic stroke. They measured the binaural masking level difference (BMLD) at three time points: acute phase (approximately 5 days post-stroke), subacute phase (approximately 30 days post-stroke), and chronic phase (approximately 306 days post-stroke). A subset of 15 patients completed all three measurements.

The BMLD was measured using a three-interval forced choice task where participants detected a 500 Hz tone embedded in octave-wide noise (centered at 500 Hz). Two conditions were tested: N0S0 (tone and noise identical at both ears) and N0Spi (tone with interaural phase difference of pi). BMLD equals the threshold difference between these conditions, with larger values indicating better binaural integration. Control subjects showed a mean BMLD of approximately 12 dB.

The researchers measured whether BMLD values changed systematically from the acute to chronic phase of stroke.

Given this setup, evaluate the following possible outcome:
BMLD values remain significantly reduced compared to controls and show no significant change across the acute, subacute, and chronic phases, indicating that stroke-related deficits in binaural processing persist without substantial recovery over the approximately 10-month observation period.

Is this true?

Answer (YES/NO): NO